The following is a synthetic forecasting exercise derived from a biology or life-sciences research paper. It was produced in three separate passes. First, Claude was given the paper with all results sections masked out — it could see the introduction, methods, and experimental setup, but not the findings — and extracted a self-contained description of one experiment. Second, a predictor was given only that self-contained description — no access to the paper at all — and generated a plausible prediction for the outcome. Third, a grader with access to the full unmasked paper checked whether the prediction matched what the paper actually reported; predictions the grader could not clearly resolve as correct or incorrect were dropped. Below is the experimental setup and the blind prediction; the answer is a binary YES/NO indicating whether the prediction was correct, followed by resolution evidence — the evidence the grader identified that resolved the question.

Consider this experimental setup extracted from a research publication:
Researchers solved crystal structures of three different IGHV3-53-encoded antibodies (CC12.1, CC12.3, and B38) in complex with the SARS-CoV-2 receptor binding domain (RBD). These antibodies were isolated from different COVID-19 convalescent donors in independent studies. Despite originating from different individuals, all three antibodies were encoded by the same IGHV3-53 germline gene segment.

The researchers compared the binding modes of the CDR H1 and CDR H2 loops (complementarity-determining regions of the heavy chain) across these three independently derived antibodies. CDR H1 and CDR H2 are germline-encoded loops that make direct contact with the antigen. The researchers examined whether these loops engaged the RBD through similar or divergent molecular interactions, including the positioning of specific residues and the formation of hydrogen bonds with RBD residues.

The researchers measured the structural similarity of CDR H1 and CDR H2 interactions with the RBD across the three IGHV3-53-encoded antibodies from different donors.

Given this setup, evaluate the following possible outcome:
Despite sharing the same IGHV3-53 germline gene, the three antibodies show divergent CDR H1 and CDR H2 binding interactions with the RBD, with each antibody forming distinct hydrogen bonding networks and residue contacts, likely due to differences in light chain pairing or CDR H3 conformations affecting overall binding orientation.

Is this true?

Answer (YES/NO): NO